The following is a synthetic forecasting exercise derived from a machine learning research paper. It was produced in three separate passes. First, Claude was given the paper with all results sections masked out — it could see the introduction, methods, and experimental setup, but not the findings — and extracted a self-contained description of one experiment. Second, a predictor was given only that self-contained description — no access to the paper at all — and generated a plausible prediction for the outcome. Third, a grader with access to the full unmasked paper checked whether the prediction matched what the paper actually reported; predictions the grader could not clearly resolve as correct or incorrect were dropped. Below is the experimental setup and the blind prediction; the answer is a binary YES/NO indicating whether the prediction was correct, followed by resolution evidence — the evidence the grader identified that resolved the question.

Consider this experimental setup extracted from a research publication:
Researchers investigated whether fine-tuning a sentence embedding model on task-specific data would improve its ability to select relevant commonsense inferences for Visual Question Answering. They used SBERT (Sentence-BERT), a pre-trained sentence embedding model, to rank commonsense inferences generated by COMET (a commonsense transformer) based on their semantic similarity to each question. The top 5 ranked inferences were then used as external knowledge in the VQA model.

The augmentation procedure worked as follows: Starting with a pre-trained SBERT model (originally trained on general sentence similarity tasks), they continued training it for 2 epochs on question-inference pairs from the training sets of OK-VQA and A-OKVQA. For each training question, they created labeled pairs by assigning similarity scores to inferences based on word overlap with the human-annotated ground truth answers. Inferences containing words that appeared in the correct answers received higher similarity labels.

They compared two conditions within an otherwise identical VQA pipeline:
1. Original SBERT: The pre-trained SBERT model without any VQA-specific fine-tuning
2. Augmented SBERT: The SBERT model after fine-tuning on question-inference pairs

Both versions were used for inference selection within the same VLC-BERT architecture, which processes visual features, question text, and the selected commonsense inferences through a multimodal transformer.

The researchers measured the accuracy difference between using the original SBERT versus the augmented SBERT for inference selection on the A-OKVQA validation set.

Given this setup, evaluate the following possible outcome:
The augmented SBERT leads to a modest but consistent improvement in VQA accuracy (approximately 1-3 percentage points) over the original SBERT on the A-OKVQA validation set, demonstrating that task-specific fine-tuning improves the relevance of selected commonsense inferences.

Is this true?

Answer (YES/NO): NO